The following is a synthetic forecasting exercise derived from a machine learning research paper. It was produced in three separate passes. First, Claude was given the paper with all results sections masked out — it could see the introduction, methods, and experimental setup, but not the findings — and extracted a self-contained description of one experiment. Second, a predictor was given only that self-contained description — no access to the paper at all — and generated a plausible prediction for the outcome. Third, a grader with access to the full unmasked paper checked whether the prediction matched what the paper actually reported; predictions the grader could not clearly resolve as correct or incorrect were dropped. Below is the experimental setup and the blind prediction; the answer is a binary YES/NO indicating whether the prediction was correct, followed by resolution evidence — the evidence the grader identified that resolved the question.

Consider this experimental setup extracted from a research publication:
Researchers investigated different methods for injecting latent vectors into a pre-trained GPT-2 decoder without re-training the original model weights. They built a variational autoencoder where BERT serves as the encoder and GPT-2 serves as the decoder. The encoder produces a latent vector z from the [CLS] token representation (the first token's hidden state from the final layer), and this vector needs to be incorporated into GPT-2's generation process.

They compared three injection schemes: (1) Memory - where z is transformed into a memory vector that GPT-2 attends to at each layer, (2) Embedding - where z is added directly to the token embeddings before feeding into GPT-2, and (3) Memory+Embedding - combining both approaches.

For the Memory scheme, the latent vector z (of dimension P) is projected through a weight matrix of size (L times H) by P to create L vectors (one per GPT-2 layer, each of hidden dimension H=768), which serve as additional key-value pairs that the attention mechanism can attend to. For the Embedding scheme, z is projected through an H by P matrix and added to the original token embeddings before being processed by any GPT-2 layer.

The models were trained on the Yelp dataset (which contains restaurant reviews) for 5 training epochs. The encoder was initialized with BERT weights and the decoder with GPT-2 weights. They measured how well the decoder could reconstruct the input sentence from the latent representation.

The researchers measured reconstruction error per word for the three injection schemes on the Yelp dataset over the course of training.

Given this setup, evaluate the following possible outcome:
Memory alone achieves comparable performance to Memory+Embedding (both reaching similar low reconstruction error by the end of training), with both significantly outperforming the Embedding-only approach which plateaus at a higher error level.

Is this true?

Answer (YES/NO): NO